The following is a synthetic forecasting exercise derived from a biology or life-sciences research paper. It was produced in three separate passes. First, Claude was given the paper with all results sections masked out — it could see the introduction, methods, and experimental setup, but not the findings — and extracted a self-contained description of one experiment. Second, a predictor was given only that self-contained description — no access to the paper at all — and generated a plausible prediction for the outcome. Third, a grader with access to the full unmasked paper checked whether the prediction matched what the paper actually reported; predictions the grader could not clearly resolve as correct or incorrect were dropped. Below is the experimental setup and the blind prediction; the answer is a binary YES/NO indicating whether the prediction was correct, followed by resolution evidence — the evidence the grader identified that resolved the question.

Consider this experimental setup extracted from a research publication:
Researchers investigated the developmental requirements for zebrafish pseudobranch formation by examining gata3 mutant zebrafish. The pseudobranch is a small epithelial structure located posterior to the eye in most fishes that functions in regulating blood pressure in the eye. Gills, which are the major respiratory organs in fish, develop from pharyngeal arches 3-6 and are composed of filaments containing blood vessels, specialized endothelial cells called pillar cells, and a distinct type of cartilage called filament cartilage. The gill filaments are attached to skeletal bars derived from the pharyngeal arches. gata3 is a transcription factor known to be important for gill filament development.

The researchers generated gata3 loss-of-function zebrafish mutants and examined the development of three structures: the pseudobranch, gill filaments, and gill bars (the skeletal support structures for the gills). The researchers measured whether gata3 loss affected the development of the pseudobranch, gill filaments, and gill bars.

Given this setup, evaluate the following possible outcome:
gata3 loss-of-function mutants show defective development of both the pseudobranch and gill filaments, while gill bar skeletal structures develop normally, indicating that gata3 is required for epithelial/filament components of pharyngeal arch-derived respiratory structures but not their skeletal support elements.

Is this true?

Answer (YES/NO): YES